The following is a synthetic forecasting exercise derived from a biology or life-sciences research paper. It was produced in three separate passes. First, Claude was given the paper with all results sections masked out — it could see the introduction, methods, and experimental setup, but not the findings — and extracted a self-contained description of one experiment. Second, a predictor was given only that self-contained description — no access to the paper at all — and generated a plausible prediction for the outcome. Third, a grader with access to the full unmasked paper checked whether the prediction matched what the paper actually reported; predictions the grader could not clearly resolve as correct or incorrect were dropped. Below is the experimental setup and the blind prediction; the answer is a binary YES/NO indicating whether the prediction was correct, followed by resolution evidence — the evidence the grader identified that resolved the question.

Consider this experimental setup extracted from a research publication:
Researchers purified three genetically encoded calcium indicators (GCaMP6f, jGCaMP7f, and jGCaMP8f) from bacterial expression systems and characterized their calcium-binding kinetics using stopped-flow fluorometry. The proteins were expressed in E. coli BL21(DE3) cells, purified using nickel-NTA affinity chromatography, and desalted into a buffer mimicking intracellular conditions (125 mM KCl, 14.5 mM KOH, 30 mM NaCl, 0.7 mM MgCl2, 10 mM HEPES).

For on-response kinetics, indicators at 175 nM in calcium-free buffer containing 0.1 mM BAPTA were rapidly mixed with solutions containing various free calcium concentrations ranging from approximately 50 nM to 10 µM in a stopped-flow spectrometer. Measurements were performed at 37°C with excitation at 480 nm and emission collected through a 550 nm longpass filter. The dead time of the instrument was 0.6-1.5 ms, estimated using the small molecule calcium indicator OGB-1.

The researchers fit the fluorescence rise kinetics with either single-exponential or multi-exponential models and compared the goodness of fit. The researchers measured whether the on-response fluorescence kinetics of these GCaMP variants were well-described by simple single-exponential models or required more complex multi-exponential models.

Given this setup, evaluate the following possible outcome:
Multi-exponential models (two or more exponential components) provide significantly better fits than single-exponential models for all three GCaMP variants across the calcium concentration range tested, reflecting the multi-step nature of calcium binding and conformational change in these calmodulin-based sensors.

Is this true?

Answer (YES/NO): YES